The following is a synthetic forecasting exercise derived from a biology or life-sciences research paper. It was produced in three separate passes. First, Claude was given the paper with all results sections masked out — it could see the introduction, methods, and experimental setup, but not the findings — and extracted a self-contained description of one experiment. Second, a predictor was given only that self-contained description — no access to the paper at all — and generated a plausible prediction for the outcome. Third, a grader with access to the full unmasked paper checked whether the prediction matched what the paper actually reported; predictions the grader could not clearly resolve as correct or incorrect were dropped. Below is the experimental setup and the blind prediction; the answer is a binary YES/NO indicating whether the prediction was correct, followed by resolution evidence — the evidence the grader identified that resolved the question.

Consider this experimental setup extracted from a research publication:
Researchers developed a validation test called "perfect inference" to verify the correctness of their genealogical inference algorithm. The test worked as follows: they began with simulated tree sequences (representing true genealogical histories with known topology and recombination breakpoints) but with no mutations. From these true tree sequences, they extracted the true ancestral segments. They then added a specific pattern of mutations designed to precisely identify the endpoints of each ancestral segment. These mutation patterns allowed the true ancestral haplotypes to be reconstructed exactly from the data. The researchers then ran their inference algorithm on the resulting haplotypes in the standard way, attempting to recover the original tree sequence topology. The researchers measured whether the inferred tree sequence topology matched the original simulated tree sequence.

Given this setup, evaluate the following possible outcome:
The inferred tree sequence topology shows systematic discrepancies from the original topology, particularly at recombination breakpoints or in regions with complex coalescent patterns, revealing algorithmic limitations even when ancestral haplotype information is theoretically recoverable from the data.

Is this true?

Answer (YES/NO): NO